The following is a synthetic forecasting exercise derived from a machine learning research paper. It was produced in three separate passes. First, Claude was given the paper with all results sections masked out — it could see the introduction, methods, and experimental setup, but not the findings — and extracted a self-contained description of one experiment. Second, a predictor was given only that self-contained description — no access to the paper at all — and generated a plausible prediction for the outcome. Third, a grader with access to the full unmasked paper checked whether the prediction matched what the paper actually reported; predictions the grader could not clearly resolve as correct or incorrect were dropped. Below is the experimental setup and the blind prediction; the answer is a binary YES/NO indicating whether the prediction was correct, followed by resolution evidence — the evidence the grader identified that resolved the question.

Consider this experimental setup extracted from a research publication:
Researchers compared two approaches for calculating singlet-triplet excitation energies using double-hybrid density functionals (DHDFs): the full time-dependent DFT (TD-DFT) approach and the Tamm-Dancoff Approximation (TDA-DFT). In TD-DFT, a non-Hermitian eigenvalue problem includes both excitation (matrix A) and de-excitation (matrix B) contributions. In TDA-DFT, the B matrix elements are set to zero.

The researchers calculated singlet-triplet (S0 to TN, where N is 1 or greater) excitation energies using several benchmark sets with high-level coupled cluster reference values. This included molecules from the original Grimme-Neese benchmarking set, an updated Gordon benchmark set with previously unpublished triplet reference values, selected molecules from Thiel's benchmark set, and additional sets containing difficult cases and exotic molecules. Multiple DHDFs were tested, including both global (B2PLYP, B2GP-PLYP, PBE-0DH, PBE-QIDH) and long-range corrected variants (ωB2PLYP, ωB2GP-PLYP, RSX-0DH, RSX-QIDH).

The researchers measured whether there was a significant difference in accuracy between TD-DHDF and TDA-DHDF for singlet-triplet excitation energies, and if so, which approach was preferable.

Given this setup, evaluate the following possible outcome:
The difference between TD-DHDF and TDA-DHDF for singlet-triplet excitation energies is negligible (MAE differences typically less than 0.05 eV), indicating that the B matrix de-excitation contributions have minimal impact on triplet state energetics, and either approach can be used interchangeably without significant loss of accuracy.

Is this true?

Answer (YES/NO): NO